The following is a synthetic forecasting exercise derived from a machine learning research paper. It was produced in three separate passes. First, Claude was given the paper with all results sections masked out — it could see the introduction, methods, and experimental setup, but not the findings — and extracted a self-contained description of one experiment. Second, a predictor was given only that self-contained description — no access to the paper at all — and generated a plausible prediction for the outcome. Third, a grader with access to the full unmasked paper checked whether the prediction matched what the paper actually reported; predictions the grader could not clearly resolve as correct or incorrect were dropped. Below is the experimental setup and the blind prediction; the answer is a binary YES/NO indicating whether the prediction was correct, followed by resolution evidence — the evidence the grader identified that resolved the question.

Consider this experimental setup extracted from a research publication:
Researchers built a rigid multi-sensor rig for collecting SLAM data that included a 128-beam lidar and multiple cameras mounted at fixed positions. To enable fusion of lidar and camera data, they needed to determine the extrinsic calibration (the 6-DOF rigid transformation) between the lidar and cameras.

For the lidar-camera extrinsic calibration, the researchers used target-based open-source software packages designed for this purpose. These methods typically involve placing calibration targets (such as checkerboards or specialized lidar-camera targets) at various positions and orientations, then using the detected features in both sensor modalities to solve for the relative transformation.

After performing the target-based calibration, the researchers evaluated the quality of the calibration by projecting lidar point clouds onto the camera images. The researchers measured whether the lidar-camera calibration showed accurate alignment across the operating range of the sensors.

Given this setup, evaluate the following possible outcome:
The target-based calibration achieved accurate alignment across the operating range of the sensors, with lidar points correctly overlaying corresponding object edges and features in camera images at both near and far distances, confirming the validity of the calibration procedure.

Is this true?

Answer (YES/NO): NO